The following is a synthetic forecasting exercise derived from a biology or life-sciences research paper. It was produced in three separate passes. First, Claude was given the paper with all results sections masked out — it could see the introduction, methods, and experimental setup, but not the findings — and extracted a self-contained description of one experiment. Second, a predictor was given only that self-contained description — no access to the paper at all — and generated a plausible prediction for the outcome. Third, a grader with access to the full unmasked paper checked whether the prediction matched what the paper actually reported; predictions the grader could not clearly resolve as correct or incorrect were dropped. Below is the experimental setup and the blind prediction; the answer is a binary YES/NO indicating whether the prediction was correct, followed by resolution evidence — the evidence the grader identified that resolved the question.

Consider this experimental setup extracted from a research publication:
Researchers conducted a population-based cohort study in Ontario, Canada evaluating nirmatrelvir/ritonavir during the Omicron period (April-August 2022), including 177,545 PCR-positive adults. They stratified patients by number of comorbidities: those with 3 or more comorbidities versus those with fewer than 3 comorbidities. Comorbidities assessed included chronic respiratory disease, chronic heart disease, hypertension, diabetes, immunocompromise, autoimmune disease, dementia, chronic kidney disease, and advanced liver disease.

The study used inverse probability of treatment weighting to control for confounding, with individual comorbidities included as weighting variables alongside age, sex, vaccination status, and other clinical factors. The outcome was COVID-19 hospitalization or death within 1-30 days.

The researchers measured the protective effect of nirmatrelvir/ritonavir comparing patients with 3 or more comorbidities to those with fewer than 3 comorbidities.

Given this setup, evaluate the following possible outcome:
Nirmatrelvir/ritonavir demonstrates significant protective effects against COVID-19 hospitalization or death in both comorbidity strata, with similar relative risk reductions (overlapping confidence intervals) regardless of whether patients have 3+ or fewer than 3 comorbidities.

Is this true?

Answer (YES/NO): YES